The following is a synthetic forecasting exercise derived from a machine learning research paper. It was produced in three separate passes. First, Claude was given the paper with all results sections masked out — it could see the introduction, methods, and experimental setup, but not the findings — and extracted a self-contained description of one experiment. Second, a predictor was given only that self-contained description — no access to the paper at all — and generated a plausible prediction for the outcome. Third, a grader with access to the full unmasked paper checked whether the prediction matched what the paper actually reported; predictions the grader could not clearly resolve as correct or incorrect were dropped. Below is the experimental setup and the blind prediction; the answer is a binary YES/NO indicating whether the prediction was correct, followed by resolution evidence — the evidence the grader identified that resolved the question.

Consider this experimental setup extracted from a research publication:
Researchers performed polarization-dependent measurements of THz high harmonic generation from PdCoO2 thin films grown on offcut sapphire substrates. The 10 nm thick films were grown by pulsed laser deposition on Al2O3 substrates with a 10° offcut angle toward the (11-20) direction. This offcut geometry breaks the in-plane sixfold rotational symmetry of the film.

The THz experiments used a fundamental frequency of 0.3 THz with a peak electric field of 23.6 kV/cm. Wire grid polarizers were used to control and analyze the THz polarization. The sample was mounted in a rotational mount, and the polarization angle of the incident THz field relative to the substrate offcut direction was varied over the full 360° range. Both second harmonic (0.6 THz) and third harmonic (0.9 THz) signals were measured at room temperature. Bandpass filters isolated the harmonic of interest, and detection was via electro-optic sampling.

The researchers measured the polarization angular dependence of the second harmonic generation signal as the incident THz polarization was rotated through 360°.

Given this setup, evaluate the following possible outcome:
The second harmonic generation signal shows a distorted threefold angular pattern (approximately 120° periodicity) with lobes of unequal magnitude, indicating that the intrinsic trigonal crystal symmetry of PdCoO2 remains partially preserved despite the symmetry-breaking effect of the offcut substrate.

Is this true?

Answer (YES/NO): NO